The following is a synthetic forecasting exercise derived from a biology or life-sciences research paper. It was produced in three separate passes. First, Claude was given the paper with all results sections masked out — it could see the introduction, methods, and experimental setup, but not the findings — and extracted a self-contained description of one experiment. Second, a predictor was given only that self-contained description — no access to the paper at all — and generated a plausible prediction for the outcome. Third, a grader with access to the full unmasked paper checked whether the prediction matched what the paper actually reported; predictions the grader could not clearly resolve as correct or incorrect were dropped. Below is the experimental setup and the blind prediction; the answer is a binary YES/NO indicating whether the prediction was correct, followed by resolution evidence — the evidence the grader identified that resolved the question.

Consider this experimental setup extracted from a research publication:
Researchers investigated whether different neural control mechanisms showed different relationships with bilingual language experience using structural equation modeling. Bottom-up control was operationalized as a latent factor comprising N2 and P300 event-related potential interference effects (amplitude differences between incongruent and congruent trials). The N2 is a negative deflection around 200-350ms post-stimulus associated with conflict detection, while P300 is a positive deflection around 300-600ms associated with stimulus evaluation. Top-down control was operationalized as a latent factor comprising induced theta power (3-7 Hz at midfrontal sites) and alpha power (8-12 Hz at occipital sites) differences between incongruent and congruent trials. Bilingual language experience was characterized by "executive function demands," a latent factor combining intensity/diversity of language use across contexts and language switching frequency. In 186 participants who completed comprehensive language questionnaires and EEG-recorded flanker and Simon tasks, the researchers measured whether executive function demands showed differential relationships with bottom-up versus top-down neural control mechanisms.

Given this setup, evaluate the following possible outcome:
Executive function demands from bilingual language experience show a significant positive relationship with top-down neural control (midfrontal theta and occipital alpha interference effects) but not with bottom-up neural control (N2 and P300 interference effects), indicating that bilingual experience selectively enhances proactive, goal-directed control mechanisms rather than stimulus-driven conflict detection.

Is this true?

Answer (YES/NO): NO